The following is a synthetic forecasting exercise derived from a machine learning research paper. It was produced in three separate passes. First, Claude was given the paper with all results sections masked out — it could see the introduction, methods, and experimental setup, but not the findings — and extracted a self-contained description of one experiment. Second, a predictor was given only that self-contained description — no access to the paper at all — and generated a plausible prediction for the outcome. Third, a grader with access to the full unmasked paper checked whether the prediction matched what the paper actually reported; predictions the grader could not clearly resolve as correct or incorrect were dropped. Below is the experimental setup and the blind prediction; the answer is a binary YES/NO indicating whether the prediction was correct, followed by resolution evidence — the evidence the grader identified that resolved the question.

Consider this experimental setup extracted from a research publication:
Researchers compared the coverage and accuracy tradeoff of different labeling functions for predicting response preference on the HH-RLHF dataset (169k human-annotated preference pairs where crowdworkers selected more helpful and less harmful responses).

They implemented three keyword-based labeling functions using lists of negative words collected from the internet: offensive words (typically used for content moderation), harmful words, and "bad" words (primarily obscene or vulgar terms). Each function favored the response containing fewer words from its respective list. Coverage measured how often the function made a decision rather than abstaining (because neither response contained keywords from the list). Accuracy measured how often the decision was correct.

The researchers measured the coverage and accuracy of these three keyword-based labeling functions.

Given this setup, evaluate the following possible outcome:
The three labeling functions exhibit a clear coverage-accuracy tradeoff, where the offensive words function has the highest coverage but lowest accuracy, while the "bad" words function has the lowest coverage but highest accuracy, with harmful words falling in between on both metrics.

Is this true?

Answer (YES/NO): NO